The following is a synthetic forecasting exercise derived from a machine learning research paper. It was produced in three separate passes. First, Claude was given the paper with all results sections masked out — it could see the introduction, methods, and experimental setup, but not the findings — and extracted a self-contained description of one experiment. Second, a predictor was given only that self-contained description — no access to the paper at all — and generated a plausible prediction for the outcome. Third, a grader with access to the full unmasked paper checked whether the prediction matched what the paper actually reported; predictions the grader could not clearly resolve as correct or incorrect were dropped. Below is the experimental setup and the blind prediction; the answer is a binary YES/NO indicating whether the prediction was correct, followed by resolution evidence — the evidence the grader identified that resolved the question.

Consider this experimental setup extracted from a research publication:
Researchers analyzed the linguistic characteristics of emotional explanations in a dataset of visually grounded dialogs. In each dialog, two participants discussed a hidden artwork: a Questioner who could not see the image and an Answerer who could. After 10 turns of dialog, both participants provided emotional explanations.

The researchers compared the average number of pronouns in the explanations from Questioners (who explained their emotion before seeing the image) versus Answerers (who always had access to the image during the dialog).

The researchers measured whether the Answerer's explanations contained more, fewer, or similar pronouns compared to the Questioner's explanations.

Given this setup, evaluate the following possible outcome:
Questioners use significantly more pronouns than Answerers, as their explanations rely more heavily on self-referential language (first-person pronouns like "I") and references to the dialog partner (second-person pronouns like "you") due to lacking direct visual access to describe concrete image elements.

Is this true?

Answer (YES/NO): NO